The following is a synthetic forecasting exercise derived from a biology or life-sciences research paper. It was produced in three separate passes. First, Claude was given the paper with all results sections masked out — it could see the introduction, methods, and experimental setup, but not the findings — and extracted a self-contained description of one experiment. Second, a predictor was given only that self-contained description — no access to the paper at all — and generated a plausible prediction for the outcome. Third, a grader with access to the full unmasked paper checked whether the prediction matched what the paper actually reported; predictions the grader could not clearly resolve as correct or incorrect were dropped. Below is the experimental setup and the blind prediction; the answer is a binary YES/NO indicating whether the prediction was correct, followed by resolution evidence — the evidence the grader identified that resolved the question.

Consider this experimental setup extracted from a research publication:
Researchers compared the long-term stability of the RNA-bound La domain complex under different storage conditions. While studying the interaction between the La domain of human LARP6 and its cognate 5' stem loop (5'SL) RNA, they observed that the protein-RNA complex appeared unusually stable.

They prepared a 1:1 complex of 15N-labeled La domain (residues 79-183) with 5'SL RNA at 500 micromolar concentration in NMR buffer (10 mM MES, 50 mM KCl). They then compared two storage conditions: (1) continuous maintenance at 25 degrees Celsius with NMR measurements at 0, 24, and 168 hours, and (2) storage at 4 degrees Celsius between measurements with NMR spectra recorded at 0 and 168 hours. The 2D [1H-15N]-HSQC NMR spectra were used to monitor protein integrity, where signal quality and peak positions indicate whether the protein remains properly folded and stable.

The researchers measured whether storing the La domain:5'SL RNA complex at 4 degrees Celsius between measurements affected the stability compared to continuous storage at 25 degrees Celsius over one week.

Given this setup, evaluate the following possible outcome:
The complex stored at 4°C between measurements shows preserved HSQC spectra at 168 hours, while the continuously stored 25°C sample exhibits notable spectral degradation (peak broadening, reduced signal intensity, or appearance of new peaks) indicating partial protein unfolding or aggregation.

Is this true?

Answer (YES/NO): NO